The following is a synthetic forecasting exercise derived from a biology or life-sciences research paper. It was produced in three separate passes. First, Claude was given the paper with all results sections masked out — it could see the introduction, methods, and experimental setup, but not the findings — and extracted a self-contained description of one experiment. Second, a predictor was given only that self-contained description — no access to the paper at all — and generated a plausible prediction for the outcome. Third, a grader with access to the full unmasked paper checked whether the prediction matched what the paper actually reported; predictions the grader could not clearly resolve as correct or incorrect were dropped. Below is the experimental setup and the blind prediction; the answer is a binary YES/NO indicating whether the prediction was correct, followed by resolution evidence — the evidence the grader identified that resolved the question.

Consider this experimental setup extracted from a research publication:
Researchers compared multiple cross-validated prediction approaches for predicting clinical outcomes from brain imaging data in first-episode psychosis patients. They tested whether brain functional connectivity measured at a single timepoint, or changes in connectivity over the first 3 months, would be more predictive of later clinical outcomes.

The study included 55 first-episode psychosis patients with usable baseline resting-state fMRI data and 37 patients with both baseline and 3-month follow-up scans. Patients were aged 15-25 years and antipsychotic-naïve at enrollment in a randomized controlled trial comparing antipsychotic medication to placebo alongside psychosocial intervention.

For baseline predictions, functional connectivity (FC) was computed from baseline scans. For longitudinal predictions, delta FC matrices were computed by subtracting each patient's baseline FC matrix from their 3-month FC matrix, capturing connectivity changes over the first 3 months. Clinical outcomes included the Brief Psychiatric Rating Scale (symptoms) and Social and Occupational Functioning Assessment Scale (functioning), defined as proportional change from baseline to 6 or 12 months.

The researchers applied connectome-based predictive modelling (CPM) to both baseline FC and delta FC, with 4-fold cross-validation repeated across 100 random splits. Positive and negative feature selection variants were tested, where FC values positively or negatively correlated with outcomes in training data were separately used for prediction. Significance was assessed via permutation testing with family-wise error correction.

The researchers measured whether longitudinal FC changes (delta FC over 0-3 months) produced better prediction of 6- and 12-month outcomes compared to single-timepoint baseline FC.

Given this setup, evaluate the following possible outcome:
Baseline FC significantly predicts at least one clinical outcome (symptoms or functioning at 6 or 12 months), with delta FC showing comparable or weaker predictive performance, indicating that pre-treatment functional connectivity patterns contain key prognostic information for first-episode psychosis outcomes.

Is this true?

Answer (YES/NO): NO